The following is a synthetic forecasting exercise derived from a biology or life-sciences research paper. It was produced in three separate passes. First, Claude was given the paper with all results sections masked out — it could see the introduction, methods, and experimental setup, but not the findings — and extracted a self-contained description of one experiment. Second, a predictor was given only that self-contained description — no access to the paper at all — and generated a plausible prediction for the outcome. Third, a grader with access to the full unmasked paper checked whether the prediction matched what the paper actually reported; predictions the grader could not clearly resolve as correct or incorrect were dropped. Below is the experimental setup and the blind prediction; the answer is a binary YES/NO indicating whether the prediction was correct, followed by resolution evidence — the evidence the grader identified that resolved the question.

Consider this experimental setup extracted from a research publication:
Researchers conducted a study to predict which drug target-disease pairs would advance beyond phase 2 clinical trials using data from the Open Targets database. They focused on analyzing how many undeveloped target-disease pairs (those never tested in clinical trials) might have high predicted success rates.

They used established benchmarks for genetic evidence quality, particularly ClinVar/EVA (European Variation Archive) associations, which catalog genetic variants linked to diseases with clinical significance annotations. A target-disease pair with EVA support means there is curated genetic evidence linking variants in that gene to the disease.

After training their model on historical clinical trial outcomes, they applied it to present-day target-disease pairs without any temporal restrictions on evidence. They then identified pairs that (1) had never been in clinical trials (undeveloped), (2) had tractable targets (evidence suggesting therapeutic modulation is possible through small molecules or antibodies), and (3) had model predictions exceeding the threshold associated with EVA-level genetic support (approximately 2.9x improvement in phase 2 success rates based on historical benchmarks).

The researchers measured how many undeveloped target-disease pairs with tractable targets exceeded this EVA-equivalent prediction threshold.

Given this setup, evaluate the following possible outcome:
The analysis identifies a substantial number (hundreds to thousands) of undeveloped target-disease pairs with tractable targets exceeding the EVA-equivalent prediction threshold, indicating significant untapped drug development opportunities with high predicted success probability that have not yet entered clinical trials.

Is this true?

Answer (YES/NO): YES